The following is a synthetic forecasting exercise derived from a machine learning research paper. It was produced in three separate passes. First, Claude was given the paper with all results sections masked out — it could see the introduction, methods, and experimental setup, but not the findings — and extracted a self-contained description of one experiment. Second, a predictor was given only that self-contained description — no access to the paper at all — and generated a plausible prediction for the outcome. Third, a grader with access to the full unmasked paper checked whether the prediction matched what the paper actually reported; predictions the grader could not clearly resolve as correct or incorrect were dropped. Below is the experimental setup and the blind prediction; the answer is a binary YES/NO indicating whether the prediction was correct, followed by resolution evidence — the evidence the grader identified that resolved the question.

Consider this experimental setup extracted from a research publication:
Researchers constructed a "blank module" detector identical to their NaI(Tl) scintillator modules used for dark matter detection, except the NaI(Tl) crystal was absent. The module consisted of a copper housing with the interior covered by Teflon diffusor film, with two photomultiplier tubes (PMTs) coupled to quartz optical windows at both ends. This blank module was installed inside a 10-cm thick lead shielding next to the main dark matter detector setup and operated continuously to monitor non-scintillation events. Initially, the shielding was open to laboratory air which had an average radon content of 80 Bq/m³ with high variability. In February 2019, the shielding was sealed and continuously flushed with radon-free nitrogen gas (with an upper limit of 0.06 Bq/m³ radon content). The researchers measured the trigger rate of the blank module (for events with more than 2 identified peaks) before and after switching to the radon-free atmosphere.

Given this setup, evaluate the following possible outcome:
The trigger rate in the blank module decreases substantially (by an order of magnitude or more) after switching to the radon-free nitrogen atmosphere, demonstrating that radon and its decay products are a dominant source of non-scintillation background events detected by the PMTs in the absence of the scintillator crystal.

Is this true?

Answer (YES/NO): NO